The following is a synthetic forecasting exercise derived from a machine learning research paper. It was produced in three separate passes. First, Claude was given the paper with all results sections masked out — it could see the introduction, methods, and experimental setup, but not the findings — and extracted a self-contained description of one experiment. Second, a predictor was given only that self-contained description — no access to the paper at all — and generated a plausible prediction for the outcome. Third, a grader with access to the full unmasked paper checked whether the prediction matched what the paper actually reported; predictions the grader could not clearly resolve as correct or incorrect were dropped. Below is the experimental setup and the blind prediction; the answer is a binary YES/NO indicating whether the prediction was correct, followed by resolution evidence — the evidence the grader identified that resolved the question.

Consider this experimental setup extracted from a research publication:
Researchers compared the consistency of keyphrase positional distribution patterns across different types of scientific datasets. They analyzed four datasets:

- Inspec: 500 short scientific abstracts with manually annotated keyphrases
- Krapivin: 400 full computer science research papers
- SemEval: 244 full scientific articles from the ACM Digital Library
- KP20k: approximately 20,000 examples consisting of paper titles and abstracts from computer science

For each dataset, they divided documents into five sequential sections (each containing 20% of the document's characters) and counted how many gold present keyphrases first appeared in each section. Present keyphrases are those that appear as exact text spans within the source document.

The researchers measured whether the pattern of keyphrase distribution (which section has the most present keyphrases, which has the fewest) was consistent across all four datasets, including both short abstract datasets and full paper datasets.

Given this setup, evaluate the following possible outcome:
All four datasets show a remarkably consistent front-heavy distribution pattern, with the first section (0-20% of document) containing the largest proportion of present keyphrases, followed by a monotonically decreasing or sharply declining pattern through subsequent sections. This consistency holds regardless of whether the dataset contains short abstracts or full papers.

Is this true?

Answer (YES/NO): YES